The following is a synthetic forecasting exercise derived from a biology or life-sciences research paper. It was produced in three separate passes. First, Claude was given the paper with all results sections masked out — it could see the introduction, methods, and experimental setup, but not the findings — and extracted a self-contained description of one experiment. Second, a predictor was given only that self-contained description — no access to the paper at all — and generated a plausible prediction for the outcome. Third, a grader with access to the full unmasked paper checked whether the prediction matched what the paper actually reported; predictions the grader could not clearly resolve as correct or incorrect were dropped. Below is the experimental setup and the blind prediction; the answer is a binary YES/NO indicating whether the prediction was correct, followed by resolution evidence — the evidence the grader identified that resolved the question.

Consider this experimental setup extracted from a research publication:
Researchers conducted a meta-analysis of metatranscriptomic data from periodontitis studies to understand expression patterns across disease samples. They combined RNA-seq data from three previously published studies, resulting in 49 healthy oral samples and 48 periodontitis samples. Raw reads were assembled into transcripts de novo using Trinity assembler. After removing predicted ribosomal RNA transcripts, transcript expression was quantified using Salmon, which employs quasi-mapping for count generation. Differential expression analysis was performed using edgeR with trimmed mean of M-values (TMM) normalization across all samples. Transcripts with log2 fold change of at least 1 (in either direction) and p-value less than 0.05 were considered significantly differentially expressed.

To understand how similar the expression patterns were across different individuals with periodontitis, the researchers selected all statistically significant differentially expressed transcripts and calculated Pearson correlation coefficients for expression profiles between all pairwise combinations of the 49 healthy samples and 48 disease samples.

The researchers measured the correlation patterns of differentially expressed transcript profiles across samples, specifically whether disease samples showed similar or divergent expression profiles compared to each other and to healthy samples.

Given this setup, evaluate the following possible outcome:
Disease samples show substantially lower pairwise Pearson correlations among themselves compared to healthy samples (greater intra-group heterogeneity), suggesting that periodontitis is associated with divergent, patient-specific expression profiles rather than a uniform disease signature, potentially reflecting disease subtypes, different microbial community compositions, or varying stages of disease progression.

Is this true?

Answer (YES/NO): NO